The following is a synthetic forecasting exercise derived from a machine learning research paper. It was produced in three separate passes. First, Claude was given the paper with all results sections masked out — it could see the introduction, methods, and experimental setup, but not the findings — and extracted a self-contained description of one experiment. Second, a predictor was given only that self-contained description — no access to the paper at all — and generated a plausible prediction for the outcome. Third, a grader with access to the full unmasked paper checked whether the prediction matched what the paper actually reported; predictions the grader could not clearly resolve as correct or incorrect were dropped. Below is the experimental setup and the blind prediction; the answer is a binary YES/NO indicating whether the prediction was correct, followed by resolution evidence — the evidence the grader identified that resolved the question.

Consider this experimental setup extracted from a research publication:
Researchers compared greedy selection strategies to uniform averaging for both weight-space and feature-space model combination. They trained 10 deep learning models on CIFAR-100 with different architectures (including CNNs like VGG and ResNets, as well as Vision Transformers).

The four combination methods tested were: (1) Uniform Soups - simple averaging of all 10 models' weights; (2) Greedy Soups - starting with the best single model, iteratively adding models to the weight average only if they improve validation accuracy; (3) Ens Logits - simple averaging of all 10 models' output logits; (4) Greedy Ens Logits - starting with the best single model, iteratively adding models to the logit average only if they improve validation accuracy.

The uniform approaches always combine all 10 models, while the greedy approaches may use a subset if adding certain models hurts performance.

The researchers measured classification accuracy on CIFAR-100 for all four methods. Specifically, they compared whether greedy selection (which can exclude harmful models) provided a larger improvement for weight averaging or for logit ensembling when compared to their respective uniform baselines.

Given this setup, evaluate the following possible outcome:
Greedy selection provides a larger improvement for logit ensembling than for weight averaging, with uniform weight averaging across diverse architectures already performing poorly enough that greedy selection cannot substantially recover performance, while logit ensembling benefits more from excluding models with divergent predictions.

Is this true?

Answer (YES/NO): NO